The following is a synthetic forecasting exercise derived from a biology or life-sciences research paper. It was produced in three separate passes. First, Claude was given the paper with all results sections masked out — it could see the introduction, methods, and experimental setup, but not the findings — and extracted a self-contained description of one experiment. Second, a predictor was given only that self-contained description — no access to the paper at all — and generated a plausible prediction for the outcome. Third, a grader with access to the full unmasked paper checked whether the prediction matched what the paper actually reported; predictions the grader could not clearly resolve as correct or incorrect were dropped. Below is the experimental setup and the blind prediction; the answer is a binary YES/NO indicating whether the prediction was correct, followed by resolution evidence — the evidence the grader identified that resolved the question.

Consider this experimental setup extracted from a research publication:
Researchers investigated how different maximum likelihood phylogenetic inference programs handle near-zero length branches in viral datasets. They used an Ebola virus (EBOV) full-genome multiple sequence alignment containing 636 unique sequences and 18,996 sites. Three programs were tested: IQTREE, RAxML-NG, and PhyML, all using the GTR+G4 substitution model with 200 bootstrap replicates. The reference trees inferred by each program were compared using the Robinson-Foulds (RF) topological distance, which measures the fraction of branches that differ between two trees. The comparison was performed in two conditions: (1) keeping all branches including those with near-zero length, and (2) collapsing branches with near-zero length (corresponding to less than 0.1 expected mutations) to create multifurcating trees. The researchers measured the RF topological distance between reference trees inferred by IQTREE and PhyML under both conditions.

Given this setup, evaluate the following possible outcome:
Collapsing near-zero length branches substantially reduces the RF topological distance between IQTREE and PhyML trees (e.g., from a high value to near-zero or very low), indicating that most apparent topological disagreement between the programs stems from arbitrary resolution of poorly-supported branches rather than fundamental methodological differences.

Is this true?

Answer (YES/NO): YES